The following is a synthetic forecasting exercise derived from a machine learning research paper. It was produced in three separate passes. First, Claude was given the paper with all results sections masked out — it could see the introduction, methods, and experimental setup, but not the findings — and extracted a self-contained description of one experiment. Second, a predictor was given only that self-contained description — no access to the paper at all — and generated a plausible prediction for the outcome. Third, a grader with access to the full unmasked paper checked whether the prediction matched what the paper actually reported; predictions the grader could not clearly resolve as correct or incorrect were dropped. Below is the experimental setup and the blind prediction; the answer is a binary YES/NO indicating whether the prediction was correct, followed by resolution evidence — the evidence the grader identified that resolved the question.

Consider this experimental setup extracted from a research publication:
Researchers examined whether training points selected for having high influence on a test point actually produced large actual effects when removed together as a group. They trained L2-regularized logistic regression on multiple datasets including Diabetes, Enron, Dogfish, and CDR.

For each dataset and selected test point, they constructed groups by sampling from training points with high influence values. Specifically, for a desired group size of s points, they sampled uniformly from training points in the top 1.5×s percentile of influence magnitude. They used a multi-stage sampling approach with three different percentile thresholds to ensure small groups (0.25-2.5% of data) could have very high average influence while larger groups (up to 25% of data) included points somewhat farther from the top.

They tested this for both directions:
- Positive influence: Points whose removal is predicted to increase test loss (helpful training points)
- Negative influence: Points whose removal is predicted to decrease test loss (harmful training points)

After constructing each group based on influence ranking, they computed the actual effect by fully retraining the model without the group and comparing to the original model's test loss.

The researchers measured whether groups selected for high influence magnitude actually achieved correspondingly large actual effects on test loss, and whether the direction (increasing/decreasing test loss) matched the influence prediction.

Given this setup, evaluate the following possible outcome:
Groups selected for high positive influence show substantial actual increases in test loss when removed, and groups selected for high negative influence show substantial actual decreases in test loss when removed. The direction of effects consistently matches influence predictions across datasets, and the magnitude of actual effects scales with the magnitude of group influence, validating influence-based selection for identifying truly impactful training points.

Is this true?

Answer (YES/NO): YES